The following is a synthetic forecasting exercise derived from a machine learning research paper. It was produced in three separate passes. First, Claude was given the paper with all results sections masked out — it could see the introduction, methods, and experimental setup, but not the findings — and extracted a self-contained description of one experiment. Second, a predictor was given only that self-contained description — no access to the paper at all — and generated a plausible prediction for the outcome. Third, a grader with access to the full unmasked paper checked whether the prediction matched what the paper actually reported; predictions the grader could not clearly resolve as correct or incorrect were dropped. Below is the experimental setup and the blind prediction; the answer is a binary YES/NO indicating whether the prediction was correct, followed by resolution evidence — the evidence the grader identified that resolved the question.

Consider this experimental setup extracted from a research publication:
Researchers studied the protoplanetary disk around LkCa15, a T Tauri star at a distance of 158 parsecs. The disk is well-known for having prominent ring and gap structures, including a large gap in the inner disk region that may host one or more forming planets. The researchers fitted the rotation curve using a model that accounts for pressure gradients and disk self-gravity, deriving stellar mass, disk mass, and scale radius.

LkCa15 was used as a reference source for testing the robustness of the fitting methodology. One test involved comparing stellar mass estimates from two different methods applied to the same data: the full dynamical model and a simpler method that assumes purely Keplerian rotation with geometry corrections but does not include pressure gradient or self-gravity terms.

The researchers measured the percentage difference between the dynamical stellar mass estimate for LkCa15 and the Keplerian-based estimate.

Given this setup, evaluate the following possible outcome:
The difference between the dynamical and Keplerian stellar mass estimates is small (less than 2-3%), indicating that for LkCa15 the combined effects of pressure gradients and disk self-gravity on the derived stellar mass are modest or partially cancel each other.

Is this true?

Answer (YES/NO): NO